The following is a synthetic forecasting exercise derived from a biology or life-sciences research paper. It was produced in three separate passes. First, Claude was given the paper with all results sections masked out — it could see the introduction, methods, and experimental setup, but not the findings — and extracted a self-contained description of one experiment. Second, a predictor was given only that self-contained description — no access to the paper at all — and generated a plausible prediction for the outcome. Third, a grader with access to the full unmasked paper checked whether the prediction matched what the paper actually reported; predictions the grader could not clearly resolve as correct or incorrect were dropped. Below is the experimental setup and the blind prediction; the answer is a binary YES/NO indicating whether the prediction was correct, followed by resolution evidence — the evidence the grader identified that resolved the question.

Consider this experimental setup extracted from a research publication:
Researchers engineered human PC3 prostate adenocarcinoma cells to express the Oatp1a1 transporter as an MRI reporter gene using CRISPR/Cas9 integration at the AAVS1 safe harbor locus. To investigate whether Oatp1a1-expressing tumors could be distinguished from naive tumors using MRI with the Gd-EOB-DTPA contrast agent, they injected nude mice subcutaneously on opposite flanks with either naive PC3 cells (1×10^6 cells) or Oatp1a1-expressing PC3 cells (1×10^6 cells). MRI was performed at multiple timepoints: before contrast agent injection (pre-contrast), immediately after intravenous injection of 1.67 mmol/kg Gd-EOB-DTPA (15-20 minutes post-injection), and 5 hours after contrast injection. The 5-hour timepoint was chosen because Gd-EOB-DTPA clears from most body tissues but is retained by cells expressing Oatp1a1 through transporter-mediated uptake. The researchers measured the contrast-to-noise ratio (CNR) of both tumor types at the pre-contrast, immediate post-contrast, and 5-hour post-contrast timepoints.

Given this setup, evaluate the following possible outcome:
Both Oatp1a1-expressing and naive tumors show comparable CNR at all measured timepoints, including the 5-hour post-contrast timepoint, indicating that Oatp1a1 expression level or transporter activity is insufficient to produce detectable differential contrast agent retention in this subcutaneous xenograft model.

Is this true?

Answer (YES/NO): NO